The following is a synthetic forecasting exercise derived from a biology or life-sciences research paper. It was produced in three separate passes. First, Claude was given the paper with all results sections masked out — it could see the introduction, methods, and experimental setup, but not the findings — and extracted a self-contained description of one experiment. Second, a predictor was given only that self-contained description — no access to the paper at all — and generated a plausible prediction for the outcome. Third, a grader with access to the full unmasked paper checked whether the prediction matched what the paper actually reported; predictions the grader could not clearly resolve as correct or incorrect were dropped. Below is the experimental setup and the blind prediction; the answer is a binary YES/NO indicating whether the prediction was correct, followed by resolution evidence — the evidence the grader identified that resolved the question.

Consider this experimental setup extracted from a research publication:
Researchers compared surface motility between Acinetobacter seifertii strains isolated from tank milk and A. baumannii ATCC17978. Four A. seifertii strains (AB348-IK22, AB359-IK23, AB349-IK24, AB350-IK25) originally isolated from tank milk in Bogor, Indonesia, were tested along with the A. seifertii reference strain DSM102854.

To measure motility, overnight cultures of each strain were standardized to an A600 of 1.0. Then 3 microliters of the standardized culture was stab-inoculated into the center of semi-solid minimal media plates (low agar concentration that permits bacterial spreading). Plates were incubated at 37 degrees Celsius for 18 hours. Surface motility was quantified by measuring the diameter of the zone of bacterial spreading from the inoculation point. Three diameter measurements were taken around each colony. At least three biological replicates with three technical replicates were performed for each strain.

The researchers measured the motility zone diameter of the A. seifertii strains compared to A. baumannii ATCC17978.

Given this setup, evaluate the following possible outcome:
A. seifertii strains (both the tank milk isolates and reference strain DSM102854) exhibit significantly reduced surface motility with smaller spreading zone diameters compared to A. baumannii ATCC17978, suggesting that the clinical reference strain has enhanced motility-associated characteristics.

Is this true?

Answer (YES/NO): NO